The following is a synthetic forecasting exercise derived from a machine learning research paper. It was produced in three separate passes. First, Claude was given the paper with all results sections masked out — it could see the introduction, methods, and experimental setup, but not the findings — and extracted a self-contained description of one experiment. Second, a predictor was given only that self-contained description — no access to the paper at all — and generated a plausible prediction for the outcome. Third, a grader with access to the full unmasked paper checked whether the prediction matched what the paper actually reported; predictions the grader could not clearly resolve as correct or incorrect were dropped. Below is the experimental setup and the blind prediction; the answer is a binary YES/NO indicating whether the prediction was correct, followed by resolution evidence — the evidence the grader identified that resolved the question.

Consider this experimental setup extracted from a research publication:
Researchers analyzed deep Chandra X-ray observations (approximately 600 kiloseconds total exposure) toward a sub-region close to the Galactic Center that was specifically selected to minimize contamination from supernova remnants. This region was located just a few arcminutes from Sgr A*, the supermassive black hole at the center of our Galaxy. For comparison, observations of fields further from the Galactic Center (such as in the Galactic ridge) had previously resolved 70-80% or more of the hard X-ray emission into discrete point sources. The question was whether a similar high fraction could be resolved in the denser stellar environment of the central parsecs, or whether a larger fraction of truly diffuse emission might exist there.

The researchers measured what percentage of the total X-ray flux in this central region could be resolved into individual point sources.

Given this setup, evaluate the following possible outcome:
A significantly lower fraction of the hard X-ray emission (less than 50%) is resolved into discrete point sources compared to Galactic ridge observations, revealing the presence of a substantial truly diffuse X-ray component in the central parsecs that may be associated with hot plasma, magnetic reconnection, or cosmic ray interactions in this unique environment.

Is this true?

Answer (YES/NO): YES